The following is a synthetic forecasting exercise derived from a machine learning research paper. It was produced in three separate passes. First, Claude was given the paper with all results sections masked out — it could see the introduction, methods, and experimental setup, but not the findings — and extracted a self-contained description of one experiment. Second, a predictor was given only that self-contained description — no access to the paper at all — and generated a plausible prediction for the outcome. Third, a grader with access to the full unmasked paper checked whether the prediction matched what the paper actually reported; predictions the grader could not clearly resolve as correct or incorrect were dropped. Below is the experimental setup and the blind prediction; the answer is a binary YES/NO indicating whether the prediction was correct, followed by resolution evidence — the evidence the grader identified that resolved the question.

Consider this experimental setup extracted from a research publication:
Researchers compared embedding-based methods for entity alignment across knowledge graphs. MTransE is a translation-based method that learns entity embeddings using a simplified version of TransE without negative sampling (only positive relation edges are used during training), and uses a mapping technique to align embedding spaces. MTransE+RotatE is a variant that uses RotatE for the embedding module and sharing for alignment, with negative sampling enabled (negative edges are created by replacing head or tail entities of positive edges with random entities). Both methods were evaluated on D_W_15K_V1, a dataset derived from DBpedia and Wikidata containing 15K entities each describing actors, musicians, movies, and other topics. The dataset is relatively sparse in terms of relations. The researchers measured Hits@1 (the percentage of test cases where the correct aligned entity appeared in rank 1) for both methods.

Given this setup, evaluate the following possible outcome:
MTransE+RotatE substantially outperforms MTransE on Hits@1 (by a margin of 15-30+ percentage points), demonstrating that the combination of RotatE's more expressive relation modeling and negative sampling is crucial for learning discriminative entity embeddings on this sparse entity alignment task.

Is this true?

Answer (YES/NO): NO